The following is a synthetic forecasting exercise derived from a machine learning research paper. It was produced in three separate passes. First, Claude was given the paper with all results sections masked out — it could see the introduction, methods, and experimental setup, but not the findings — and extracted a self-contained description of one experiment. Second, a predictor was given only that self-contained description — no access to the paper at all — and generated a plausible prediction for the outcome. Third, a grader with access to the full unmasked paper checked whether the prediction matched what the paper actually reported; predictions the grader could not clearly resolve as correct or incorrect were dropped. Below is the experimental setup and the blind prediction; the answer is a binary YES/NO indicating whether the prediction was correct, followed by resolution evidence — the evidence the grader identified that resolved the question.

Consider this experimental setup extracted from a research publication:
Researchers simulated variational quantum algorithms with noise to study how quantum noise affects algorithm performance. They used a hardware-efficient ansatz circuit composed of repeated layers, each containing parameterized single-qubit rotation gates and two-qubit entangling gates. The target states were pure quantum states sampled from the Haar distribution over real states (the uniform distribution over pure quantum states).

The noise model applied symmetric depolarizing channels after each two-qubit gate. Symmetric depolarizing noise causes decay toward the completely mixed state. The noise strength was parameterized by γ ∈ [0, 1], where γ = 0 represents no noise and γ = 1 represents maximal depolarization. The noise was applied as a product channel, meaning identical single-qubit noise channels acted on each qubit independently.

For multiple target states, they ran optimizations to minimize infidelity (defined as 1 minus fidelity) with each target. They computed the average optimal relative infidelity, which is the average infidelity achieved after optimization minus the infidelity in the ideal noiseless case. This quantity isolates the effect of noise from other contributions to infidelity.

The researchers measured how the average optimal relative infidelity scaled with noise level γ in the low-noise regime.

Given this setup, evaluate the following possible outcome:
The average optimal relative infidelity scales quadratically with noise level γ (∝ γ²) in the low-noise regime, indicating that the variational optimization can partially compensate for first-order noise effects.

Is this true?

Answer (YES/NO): NO